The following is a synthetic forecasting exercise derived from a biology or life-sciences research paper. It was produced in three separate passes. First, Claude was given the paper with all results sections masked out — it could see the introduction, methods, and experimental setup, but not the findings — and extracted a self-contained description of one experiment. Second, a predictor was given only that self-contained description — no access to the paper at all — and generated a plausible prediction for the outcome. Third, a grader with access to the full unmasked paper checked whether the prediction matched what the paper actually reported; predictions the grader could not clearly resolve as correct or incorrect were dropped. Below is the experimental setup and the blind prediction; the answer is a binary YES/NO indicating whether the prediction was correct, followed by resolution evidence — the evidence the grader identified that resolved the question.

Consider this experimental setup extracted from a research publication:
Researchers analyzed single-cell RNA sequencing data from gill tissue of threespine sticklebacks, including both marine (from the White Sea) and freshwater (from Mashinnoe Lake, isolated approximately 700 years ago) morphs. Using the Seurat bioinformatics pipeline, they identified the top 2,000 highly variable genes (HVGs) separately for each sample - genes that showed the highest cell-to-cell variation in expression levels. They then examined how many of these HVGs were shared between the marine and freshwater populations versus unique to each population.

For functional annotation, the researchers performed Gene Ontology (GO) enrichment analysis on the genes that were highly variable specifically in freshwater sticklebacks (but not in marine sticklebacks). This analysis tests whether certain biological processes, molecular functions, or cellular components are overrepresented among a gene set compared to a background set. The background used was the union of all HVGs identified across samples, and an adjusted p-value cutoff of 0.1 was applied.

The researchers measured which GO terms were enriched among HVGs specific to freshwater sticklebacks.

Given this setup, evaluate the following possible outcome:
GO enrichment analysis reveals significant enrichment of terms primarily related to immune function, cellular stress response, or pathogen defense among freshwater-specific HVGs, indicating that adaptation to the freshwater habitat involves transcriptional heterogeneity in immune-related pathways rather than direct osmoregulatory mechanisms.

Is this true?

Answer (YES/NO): NO